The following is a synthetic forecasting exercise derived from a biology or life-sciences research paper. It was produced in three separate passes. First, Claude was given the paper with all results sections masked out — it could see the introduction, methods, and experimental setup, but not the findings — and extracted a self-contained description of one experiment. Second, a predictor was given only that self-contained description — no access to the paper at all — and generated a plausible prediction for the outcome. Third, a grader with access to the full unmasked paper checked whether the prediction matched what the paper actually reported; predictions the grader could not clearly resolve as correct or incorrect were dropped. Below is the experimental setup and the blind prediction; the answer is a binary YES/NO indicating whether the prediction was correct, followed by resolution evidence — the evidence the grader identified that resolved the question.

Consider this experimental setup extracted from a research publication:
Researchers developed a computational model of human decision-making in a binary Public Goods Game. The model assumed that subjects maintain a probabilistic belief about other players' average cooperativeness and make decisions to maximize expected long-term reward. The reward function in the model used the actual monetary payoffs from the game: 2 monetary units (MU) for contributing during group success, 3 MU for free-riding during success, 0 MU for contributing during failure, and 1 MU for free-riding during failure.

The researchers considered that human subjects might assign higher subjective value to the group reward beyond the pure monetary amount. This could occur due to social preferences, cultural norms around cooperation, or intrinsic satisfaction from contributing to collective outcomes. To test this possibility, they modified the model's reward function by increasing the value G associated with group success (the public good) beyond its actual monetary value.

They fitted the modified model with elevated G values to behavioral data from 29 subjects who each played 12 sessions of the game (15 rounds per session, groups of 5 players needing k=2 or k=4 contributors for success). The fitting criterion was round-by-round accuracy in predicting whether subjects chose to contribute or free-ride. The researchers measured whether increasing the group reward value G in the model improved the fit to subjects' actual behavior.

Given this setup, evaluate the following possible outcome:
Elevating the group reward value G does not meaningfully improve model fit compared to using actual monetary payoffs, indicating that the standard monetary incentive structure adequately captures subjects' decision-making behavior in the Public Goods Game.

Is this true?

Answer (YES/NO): YES